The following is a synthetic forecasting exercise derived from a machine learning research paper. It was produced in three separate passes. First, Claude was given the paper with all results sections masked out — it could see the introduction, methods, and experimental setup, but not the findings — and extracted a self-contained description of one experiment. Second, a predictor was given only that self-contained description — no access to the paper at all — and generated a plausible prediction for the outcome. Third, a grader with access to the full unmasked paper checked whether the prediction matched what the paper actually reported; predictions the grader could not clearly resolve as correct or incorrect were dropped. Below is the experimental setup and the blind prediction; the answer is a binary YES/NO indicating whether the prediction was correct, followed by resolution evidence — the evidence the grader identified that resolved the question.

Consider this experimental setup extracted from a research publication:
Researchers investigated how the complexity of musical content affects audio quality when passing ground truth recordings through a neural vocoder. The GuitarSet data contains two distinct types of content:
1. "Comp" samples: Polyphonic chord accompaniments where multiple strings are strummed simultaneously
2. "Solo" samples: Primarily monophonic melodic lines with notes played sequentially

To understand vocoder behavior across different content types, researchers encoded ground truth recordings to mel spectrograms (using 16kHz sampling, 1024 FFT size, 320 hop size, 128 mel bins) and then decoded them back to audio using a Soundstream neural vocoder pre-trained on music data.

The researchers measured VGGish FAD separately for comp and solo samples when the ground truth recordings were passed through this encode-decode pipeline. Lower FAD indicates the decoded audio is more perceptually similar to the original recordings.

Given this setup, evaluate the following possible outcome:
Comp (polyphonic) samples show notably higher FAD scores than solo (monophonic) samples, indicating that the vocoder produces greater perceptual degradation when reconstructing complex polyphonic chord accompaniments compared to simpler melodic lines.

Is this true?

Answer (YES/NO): NO